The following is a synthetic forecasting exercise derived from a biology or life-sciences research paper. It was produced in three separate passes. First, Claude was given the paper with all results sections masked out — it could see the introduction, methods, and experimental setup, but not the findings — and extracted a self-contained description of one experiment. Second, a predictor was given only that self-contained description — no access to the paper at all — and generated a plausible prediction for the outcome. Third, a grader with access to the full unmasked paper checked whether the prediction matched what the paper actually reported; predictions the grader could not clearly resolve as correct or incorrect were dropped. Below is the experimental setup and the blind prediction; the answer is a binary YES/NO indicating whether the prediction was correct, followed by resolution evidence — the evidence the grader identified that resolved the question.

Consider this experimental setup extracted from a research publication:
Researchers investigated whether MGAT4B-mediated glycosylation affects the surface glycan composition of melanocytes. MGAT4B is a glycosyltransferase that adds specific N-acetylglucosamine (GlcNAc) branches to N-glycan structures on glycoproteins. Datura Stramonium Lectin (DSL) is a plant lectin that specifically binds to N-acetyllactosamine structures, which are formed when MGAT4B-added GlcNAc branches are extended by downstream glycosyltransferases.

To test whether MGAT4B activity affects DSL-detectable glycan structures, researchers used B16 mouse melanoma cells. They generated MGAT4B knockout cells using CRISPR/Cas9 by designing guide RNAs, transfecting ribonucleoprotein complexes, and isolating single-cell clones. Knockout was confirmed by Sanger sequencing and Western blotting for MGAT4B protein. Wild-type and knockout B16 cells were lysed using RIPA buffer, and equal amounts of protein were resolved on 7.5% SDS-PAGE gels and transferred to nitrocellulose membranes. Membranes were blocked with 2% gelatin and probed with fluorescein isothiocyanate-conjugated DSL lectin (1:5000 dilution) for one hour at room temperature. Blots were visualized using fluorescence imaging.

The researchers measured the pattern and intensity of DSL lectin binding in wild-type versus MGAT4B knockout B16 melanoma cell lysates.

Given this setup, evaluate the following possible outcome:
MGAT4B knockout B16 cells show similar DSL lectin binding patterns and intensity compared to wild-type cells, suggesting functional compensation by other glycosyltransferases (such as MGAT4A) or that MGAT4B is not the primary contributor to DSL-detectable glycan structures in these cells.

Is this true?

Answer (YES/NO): NO